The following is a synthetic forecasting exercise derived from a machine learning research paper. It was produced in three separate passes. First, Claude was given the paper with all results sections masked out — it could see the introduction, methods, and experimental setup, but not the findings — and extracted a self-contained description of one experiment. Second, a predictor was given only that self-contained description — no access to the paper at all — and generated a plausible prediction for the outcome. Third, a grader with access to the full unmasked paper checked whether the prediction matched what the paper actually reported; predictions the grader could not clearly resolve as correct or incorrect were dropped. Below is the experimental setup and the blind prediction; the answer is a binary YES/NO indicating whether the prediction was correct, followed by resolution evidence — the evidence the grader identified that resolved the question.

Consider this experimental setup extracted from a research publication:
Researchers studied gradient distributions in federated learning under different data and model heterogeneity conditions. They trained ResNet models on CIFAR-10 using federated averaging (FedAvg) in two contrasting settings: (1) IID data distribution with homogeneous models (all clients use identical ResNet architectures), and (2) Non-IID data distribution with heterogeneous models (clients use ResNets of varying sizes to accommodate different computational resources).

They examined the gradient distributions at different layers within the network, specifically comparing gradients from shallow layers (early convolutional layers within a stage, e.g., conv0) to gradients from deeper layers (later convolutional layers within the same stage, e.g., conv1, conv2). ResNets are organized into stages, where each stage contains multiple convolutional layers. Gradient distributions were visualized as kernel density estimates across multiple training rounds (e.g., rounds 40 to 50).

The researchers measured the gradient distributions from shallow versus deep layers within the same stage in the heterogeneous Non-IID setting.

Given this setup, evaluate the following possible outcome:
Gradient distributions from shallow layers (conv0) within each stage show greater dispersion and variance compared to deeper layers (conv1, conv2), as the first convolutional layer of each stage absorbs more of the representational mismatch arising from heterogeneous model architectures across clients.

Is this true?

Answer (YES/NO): NO